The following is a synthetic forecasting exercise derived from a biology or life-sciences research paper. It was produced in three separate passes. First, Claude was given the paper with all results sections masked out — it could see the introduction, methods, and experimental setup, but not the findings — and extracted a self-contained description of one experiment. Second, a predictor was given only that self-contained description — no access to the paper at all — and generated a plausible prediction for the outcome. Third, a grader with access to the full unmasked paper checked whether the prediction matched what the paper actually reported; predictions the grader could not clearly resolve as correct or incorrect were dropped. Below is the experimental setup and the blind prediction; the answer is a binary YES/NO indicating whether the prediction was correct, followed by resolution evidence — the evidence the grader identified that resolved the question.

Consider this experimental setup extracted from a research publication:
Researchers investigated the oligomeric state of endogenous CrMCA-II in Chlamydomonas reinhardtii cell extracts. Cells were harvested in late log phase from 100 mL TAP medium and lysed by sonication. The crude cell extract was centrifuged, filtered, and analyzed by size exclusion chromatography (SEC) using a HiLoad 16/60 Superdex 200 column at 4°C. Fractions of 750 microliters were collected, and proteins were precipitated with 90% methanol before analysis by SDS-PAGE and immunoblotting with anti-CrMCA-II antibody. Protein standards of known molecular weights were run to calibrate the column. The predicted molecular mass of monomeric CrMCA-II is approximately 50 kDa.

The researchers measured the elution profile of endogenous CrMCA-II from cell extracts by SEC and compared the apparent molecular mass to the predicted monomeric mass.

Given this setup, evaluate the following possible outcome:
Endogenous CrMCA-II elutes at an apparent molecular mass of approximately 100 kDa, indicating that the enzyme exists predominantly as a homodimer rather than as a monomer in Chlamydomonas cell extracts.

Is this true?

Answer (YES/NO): NO